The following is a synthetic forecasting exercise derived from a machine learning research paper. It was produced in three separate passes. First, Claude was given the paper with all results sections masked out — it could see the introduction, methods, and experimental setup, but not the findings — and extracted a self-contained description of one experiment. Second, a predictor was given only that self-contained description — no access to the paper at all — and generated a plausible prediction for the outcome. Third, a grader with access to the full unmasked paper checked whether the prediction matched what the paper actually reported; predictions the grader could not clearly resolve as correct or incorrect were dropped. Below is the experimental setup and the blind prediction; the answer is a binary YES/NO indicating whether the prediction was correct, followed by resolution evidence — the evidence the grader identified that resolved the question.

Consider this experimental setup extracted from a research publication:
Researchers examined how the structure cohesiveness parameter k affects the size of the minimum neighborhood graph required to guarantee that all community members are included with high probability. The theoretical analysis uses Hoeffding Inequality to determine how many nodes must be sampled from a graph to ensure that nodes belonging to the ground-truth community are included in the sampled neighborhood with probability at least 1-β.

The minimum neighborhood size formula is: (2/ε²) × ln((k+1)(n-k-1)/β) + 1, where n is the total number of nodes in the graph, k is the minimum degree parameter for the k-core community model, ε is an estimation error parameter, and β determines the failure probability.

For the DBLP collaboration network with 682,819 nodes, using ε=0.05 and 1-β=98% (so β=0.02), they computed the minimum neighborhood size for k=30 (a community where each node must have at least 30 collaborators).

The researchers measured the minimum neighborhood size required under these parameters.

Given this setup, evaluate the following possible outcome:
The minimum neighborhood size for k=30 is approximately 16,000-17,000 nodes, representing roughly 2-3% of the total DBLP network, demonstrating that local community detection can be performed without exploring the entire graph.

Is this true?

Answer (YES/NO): YES